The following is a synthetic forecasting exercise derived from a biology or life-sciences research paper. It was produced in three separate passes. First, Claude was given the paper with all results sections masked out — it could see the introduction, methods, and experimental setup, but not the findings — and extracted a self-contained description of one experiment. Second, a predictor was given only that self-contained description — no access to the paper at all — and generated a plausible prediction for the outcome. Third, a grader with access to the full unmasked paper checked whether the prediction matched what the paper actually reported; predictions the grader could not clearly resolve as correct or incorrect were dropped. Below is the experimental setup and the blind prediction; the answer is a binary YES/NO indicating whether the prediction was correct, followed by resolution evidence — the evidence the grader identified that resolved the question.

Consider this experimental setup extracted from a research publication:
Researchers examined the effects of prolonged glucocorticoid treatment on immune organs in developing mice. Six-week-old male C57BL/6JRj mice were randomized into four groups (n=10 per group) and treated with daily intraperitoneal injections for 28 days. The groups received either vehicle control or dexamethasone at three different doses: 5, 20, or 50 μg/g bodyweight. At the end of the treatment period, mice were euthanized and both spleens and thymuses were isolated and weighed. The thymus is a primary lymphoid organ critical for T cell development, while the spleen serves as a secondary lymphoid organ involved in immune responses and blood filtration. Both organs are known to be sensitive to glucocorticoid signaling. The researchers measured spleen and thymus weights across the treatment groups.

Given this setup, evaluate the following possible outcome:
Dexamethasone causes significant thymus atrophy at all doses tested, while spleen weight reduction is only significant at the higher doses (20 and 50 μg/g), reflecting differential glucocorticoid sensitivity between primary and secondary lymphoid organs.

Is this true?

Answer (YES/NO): NO